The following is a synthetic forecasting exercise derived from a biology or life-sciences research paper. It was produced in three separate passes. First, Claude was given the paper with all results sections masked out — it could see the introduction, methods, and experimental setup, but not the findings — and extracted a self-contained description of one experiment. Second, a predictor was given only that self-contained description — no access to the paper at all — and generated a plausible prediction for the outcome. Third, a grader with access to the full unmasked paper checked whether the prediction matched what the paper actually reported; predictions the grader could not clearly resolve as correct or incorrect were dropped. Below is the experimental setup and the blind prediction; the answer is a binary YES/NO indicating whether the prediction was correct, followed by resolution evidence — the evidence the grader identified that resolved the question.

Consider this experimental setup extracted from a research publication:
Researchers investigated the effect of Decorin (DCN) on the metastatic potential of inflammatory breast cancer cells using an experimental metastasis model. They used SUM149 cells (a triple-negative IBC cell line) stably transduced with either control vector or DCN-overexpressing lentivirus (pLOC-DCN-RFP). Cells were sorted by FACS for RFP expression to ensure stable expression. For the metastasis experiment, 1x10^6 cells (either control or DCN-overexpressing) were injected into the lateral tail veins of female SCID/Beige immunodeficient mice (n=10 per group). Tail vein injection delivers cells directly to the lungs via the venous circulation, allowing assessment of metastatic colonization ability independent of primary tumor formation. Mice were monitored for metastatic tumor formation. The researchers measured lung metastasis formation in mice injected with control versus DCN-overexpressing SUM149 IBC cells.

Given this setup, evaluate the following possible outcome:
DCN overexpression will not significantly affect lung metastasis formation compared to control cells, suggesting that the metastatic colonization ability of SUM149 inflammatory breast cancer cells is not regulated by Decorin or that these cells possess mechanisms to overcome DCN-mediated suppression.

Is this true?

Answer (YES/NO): NO